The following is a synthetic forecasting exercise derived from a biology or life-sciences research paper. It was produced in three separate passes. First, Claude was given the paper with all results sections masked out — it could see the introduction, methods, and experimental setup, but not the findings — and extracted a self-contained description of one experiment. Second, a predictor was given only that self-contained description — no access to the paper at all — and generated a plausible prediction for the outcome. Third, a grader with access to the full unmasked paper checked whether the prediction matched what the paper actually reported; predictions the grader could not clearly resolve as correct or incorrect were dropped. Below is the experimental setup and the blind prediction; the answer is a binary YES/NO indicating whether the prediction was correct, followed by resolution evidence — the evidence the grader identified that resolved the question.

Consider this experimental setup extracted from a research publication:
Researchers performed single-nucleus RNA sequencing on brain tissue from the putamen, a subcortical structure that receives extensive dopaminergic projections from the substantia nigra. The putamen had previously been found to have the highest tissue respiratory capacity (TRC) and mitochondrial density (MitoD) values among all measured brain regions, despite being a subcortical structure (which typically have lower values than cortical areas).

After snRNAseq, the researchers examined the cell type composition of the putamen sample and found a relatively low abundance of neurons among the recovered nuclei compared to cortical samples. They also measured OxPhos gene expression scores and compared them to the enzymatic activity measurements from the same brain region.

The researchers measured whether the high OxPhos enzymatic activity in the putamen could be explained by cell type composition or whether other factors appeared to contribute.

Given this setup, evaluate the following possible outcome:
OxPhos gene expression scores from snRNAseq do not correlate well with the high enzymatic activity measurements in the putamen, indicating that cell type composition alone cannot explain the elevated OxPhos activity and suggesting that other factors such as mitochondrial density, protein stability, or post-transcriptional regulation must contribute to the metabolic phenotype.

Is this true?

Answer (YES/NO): NO